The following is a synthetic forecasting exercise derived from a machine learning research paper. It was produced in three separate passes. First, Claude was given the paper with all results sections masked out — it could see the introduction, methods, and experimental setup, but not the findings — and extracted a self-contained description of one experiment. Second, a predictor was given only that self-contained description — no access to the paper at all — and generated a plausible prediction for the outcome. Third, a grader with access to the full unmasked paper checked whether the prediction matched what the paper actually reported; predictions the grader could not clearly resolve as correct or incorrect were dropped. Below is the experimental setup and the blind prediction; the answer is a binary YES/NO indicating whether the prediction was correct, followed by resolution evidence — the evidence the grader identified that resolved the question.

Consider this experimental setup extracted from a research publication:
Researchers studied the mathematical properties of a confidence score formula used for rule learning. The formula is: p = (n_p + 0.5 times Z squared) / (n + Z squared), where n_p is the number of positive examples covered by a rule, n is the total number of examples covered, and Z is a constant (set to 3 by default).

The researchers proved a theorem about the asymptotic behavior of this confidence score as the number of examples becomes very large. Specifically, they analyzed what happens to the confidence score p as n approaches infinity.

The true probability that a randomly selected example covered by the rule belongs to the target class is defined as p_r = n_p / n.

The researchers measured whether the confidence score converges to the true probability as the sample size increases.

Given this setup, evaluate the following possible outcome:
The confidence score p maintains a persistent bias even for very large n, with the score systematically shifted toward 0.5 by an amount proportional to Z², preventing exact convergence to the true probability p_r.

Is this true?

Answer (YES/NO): NO